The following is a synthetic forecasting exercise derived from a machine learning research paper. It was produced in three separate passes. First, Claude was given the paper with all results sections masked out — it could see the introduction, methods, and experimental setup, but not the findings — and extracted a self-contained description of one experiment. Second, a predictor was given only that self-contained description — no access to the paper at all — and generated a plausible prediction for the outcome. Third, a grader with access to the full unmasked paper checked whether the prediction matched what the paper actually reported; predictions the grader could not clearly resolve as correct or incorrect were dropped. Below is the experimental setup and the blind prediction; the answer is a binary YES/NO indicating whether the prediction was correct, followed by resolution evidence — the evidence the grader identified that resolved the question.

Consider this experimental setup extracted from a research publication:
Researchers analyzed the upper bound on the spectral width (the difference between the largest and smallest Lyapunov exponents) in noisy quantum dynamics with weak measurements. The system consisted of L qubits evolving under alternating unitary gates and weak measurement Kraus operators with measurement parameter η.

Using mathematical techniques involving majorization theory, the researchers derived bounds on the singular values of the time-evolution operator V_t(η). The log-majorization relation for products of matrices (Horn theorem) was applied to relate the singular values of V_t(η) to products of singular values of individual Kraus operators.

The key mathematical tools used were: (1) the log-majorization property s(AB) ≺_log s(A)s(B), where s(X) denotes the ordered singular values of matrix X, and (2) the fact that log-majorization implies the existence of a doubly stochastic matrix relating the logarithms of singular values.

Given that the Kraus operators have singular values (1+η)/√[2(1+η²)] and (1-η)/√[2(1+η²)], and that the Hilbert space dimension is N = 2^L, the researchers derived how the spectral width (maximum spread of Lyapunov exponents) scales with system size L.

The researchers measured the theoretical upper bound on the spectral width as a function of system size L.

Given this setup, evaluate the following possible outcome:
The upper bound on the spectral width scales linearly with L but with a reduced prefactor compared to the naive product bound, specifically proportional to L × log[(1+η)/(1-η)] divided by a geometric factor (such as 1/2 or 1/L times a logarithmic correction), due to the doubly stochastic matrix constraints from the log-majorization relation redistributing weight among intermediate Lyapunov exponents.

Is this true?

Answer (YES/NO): NO